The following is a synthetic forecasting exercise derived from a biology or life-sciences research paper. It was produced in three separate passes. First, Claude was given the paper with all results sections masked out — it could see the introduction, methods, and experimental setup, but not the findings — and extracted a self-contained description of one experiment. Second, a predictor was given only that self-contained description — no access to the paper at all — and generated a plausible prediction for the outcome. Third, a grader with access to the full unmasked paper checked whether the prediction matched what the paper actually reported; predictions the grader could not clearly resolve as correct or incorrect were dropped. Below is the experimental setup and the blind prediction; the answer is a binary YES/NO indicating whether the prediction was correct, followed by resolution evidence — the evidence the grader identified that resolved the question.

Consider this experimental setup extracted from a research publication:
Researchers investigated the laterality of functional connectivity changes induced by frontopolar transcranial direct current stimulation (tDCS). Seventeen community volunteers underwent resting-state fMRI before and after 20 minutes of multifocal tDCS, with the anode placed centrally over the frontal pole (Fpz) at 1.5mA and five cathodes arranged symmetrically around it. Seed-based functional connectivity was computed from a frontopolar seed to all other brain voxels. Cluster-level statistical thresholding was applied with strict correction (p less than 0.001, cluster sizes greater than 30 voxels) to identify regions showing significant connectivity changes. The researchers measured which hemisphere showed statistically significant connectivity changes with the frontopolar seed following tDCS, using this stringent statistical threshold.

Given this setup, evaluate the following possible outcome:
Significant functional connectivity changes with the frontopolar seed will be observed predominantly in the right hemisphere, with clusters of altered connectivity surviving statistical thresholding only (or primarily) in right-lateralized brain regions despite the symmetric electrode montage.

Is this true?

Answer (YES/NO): YES